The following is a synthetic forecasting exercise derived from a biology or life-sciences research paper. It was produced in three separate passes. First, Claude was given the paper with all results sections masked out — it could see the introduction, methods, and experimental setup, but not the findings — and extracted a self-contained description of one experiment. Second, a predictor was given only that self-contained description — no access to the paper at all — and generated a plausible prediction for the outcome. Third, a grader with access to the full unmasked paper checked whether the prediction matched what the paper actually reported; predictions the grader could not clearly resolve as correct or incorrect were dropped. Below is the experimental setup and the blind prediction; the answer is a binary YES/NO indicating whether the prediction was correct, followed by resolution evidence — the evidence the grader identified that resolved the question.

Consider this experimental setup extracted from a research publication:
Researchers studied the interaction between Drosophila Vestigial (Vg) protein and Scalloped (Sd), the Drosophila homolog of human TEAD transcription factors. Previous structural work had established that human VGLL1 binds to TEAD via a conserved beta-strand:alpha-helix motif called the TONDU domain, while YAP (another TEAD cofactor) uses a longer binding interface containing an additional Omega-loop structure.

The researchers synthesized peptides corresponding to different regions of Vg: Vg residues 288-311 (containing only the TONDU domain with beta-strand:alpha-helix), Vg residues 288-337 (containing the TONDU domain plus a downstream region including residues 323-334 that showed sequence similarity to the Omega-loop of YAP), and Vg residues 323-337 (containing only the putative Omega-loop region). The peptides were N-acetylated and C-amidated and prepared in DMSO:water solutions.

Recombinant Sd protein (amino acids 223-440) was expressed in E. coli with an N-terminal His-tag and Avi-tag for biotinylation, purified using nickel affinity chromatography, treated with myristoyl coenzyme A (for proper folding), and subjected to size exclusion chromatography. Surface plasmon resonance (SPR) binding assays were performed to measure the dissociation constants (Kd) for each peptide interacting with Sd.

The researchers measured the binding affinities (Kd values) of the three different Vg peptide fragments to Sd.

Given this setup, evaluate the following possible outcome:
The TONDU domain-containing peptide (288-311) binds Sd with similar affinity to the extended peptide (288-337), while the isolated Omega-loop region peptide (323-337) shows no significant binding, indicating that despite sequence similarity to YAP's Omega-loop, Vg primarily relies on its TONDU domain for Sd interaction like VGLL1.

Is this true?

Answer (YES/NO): NO